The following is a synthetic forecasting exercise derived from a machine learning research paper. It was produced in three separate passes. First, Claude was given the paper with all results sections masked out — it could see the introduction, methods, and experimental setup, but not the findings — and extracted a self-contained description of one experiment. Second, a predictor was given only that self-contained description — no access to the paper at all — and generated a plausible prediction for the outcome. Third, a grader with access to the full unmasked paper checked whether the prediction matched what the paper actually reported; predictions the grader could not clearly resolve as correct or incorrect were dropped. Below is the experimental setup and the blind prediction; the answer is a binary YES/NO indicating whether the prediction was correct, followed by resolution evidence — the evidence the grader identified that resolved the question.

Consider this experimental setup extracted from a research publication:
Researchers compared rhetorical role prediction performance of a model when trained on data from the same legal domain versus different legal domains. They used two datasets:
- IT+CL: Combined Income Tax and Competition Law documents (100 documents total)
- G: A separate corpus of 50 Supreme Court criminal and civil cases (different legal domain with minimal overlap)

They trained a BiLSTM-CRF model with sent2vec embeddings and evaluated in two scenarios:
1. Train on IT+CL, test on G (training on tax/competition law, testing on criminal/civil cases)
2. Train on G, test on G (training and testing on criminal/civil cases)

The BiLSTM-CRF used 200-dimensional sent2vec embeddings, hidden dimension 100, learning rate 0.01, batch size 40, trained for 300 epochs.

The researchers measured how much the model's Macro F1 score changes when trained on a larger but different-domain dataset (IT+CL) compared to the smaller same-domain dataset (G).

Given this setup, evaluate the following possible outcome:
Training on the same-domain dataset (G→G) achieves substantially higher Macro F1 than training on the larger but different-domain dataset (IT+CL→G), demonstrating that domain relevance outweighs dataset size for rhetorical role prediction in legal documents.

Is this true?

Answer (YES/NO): NO